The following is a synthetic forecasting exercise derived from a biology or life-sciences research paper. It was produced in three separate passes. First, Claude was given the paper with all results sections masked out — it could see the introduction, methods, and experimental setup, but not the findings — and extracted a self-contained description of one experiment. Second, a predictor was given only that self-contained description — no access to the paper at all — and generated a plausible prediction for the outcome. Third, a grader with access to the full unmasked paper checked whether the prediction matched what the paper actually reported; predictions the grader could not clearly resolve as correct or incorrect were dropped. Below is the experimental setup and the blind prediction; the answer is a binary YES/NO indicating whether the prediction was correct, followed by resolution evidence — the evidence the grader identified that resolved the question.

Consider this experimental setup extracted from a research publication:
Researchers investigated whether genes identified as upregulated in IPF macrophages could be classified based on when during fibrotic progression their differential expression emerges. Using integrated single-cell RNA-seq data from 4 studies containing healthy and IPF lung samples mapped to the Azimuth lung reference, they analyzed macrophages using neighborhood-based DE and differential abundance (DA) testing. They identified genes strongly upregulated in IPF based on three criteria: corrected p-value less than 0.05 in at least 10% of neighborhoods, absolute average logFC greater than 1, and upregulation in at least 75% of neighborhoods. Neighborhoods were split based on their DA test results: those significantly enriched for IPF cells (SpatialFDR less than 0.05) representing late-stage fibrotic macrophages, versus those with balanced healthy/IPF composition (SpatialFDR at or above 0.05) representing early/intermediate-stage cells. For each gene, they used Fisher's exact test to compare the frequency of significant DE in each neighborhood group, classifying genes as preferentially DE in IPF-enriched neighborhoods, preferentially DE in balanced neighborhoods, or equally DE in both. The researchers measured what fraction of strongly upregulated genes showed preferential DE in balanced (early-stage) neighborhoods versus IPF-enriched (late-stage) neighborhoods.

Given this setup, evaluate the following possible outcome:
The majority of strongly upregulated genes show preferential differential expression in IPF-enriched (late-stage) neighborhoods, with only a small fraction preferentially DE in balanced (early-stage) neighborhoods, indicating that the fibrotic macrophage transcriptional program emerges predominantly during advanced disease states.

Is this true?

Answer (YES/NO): NO